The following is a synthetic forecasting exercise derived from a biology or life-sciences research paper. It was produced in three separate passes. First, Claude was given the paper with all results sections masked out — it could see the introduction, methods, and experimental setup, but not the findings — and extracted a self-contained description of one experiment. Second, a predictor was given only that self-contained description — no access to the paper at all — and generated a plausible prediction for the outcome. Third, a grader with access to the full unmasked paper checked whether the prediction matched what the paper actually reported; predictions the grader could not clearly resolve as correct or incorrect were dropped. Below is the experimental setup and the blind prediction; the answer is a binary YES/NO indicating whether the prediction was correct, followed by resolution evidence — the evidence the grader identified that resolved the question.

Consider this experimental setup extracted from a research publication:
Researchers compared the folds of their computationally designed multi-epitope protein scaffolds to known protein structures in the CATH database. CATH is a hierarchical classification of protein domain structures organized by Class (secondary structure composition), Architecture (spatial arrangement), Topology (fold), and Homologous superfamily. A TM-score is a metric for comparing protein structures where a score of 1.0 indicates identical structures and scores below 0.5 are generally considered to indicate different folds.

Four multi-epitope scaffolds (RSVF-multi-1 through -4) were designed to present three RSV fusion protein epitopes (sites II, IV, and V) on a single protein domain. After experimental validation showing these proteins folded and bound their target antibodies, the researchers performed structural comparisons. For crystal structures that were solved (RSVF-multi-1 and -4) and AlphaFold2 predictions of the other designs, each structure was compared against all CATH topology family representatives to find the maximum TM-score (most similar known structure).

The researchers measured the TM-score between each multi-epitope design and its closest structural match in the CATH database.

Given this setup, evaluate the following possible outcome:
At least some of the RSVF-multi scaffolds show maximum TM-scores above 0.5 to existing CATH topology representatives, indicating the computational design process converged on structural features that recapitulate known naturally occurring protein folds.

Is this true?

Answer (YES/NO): NO